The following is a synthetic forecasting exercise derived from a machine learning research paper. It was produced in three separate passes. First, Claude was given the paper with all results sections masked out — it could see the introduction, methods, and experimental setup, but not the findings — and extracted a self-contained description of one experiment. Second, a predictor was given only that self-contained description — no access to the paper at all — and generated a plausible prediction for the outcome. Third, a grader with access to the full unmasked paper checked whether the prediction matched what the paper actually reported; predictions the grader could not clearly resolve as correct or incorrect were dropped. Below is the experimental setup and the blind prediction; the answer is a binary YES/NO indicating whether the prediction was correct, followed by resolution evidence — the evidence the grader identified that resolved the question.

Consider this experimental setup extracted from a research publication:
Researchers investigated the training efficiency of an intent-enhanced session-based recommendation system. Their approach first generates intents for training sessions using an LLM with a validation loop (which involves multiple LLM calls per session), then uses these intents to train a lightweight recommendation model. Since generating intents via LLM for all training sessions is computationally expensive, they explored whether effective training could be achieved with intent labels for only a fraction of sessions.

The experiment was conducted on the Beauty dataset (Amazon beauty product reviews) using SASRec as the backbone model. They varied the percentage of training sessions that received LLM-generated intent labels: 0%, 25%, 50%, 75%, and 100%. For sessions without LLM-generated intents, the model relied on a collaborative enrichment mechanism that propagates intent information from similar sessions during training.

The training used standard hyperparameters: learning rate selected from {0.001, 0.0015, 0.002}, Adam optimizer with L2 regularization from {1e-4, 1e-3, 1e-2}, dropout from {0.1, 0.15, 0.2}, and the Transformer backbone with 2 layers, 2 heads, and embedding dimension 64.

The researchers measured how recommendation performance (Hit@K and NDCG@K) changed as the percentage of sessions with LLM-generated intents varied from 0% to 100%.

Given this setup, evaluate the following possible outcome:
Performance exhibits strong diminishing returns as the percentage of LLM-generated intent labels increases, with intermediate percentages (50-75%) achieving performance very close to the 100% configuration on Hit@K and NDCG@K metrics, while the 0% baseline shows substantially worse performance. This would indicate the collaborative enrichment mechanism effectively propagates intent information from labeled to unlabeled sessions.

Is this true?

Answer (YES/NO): YES